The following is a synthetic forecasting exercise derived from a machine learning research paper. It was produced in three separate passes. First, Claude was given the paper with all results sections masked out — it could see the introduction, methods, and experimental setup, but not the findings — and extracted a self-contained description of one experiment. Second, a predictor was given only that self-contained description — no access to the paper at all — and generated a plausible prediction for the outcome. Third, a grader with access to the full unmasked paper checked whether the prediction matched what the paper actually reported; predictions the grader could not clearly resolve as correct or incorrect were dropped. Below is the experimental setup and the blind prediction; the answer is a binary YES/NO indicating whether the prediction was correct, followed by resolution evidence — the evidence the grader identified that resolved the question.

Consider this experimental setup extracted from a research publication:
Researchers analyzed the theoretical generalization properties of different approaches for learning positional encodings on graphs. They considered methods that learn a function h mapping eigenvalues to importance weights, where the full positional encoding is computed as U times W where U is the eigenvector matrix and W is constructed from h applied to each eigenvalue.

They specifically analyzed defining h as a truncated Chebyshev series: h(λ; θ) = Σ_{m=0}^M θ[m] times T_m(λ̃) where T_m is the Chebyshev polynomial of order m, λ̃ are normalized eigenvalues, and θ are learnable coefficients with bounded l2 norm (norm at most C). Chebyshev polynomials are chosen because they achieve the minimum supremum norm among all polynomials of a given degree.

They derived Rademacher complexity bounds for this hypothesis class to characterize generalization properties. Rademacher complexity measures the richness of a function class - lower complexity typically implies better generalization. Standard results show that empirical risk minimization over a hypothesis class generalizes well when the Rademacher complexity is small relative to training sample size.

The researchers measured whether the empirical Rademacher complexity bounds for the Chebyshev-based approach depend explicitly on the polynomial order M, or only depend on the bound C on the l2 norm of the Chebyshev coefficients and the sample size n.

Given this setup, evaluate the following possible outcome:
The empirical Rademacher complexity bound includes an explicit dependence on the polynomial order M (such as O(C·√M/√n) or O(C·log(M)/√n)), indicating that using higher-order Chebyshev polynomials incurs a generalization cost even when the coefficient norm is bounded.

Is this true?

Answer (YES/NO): NO